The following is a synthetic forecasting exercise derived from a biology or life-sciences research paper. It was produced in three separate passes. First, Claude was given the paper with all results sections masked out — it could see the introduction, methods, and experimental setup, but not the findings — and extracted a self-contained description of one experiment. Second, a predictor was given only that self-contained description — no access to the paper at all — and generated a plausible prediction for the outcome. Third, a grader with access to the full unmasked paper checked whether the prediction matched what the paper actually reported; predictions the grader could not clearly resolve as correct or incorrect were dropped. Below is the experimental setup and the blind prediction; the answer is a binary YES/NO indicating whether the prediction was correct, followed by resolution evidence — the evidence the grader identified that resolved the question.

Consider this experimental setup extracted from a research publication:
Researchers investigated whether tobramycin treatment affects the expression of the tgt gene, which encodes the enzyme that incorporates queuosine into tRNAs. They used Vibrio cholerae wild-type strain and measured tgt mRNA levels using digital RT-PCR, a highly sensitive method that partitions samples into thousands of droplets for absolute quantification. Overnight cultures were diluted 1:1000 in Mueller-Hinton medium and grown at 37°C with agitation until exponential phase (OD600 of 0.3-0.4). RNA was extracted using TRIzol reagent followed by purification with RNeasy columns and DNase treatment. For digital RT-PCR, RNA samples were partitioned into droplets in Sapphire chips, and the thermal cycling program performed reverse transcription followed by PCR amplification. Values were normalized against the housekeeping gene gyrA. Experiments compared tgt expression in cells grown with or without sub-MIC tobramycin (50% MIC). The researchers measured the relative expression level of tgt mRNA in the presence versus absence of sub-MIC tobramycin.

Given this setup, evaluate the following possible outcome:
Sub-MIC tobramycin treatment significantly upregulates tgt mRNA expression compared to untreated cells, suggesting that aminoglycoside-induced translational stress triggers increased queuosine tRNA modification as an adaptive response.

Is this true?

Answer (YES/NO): NO